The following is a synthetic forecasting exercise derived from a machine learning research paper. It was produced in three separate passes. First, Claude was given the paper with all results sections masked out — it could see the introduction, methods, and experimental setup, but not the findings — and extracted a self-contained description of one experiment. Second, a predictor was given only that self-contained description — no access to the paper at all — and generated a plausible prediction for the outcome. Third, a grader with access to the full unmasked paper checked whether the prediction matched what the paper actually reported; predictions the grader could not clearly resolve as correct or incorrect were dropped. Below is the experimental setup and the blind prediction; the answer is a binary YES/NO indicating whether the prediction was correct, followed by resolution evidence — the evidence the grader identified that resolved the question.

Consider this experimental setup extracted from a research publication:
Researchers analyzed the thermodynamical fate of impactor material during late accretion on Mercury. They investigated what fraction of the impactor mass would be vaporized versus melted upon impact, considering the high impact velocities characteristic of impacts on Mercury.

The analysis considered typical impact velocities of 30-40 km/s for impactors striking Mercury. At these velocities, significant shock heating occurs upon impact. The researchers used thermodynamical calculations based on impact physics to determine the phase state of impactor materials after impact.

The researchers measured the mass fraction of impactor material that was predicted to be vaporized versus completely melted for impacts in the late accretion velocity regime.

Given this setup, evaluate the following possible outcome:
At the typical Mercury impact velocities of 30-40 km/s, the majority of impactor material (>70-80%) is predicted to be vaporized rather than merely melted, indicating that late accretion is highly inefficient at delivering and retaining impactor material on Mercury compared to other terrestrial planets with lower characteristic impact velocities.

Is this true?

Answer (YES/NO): NO